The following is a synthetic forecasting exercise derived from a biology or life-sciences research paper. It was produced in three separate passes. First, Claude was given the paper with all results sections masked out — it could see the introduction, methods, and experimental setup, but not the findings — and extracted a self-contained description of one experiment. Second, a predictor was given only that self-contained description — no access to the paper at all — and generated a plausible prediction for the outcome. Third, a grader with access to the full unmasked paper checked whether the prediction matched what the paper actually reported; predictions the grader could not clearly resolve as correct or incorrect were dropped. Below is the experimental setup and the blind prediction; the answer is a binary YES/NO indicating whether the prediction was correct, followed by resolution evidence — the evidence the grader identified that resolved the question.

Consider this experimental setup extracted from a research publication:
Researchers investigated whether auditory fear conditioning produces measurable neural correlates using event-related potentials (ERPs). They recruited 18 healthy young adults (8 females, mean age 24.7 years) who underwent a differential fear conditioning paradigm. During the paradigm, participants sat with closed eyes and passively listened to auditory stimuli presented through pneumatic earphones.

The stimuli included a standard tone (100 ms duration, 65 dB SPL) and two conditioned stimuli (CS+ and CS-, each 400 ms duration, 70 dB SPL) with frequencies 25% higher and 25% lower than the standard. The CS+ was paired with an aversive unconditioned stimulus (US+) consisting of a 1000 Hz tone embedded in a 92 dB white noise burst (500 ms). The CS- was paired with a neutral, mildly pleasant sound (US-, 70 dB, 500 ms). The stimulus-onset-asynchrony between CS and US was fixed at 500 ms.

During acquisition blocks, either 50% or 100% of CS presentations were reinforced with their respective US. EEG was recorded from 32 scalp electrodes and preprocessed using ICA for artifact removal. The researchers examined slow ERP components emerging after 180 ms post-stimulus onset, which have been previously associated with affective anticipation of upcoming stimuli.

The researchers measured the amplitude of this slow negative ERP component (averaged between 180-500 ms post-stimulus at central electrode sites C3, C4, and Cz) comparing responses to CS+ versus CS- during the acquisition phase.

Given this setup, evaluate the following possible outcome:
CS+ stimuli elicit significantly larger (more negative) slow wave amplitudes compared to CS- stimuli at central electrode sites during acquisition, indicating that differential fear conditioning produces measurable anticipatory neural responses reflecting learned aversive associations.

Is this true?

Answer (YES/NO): YES